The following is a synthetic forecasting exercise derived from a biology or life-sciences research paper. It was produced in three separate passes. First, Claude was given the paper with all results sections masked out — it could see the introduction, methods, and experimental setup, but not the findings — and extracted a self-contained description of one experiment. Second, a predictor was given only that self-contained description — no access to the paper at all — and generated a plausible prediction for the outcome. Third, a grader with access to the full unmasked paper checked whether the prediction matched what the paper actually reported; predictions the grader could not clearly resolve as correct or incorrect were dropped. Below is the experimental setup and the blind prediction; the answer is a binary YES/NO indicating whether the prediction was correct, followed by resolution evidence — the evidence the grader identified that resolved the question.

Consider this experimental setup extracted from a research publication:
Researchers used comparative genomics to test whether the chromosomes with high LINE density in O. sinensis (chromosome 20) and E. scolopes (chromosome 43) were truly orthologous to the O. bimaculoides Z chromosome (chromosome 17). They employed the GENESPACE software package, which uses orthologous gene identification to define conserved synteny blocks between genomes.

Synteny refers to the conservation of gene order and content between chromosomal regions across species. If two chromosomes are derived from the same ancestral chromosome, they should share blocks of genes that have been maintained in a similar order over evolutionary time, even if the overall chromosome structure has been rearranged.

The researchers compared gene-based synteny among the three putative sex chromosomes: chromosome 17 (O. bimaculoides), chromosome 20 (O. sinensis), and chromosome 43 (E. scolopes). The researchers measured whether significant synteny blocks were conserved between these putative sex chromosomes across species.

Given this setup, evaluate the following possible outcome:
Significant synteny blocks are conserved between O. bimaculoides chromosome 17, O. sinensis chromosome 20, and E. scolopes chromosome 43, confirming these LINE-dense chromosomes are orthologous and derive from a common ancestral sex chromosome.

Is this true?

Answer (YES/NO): YES